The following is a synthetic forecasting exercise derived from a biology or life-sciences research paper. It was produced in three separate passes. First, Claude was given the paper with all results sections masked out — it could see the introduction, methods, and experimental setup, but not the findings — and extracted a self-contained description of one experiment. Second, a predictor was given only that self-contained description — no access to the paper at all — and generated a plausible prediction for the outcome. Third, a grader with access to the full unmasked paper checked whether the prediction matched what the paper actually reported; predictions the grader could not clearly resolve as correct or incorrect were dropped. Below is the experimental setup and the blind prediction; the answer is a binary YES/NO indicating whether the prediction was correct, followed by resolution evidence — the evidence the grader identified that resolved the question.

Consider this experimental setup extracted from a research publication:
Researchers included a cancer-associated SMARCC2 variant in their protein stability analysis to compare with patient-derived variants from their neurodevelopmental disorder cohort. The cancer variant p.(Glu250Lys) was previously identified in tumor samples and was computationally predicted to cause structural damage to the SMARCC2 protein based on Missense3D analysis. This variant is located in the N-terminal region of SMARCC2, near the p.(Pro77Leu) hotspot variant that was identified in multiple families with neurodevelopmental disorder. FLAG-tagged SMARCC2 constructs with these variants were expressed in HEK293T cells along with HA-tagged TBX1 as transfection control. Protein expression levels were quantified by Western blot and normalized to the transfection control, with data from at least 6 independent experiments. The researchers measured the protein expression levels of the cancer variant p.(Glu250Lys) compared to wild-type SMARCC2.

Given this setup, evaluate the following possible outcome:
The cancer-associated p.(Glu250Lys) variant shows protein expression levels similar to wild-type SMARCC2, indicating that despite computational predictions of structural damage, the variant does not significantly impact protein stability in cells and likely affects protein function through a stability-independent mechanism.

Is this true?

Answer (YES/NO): NO